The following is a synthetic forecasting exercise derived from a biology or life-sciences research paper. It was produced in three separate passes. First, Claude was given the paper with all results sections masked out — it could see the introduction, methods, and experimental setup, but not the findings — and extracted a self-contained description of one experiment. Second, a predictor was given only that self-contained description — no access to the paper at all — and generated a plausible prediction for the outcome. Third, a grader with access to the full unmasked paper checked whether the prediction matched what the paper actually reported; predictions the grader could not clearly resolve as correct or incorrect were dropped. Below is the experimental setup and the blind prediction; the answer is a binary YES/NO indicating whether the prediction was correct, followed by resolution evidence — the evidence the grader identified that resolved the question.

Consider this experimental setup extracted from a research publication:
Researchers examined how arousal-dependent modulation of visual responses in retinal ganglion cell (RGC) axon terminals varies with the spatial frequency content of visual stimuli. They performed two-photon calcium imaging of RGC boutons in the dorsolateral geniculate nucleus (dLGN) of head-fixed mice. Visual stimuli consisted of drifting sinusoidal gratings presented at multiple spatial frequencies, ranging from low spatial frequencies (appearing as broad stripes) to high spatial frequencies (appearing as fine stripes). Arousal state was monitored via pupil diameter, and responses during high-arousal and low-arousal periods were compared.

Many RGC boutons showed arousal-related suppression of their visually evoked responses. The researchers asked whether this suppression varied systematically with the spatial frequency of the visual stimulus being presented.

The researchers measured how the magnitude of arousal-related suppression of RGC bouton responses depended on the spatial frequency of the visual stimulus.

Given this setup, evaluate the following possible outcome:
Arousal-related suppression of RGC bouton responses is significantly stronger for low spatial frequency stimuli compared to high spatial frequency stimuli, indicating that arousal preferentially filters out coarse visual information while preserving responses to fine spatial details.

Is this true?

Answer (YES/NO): YES